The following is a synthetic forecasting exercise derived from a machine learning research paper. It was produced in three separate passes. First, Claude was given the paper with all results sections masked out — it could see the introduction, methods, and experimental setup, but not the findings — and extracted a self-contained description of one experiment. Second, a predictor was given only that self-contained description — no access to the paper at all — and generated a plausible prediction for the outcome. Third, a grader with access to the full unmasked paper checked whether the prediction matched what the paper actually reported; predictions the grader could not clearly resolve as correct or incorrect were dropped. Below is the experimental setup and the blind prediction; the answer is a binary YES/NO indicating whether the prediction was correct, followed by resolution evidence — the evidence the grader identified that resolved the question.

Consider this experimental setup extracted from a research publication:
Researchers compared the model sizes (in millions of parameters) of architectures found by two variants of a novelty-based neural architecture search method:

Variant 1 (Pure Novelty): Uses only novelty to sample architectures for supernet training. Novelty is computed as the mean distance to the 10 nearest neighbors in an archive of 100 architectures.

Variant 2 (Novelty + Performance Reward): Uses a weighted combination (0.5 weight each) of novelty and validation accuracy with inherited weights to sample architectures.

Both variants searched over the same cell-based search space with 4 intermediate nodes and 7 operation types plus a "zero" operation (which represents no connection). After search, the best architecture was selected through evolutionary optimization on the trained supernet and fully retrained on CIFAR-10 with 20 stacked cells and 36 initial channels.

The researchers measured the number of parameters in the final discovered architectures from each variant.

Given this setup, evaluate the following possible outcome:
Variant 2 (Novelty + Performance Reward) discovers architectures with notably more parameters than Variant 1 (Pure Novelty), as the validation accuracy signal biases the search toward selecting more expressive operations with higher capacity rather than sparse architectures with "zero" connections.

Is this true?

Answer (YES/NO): NO